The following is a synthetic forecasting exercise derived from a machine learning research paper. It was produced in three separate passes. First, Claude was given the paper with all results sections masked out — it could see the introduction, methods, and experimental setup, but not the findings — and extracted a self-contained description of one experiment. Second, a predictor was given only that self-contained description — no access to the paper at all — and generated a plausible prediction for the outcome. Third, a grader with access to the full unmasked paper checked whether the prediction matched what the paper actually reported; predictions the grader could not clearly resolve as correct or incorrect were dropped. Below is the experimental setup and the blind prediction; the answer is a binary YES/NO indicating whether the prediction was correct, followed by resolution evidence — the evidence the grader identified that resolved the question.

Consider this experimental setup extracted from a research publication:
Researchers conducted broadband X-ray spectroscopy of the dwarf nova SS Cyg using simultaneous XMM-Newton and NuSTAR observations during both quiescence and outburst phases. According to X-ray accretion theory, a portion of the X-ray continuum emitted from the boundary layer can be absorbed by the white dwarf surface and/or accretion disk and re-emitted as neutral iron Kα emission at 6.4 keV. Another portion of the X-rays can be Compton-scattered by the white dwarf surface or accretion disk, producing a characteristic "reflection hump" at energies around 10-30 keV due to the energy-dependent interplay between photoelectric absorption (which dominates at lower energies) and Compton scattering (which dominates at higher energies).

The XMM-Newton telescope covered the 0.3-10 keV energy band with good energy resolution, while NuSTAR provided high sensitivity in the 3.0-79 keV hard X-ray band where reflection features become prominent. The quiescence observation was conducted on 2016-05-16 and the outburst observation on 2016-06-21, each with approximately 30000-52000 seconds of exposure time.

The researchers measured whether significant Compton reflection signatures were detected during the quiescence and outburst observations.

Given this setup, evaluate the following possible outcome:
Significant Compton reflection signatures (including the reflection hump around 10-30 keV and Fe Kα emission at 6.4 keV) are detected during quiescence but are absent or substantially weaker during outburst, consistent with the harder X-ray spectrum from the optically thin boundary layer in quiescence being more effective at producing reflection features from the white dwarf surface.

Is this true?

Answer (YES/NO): NO